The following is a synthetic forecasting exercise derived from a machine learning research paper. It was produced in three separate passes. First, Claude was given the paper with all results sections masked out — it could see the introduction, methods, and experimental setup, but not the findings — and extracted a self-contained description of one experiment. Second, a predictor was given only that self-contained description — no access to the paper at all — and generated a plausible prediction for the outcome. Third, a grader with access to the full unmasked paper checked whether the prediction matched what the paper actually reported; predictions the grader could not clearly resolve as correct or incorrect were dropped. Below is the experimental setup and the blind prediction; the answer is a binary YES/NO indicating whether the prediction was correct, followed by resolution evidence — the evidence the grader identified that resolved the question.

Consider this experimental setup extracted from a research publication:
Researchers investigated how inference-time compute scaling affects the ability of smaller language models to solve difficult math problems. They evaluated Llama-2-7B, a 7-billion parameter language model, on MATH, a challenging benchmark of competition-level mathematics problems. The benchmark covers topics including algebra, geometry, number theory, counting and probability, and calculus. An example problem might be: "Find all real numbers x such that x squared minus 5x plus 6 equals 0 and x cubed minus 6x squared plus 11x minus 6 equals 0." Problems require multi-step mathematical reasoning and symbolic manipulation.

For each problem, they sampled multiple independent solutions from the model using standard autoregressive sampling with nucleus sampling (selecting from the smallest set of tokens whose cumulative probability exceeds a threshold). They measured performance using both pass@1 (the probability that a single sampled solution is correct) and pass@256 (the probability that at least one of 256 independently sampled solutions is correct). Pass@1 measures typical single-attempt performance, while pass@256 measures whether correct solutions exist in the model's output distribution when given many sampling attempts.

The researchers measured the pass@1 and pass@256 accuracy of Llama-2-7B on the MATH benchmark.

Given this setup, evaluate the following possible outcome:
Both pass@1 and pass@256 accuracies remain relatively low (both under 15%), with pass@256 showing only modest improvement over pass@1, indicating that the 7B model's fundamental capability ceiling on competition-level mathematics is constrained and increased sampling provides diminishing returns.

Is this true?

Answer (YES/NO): NO